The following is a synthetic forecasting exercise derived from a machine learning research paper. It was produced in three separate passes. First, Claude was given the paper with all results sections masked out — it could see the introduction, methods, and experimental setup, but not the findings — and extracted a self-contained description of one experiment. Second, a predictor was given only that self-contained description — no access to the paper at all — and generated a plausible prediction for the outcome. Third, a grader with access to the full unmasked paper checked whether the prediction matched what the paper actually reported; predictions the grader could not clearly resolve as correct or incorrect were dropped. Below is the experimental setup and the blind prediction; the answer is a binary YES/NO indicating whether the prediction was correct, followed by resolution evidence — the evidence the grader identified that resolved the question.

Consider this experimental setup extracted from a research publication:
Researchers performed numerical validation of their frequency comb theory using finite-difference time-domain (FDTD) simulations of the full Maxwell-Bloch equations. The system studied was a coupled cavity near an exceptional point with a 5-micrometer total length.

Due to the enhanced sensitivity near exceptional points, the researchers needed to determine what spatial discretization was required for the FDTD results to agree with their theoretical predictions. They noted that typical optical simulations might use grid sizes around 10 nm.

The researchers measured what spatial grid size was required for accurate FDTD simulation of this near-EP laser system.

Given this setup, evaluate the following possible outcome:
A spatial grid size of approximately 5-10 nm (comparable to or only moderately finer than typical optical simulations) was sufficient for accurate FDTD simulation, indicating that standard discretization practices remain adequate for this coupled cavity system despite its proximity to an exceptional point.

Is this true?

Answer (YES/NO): NO